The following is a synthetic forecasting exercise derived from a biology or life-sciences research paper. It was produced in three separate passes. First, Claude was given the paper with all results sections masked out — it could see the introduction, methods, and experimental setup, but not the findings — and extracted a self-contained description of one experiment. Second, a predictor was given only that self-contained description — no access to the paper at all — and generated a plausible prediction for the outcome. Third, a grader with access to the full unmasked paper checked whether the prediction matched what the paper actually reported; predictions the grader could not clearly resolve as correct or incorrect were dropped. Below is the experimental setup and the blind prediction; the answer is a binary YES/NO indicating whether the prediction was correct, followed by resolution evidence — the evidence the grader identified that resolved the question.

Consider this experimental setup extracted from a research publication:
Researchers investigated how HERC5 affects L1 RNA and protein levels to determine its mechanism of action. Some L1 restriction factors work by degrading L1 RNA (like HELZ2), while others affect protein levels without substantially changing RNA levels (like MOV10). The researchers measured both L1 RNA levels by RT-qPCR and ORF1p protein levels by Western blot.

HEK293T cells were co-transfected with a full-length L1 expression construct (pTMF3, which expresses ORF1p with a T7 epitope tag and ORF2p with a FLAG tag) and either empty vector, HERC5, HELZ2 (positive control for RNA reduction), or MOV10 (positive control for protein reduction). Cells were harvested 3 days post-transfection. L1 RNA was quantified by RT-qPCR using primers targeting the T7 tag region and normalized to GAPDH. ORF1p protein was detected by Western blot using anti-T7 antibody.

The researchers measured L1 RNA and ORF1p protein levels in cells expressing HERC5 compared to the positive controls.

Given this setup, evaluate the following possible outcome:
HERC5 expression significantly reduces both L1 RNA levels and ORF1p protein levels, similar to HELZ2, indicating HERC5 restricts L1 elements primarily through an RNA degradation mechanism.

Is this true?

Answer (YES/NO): NO